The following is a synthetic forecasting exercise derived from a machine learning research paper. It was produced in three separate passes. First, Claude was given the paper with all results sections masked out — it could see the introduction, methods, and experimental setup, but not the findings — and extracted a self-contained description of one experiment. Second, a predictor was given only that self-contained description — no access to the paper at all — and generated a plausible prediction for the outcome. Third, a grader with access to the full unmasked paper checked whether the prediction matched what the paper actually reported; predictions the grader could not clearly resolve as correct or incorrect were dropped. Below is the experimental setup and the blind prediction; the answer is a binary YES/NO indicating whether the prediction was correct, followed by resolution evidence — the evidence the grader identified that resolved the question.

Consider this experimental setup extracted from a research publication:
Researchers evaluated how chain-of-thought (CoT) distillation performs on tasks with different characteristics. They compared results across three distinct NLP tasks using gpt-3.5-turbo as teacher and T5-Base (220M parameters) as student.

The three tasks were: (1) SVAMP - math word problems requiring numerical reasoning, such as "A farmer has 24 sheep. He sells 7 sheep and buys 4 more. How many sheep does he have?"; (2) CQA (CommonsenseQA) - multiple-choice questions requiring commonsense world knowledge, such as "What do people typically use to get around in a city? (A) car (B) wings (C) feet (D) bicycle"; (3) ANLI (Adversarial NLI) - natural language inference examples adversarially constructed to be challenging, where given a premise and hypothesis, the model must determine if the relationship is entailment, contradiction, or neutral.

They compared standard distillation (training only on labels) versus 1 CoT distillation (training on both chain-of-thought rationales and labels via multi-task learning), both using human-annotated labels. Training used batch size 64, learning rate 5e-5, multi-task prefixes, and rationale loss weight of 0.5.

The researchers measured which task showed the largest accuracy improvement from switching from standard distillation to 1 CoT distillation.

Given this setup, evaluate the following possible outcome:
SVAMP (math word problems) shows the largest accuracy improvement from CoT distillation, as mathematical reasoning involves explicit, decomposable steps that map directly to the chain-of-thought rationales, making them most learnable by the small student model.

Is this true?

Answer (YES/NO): NO